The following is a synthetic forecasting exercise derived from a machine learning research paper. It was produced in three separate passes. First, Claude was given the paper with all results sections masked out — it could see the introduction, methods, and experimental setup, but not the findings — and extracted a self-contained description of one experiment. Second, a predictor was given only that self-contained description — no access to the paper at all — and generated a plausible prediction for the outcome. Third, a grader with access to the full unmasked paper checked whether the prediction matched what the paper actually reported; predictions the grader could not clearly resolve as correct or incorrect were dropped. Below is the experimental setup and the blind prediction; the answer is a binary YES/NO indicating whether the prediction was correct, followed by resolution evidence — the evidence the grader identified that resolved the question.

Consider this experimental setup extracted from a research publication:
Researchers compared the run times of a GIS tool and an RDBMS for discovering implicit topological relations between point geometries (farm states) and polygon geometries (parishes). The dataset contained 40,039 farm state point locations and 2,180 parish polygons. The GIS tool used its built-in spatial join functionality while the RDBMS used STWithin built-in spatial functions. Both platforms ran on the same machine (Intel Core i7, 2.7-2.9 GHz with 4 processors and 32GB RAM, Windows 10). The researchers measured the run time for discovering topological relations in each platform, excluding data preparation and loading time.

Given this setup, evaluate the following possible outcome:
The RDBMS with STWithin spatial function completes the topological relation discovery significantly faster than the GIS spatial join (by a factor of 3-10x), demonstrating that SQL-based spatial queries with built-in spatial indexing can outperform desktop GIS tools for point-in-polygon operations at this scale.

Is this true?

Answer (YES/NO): NO